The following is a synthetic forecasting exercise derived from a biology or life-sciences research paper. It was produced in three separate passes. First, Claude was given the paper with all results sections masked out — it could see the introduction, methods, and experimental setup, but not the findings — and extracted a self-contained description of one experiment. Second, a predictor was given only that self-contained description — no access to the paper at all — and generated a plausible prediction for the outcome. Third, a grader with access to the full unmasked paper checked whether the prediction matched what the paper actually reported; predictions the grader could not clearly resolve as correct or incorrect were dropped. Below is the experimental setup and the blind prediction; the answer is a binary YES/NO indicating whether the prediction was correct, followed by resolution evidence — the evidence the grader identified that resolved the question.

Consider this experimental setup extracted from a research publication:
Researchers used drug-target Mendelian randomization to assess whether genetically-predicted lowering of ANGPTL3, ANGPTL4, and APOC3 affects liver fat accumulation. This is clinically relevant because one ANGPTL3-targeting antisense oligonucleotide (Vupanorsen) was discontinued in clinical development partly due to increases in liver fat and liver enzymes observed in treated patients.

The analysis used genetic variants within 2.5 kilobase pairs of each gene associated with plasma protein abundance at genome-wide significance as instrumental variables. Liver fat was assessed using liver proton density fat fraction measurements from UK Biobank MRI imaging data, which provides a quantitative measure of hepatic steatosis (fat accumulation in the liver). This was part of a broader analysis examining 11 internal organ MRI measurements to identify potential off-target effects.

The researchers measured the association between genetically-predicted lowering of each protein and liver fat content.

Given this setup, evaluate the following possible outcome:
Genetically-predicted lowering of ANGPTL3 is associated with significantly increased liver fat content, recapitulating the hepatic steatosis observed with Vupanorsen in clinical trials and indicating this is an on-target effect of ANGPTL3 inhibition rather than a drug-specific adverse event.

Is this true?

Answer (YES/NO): NO